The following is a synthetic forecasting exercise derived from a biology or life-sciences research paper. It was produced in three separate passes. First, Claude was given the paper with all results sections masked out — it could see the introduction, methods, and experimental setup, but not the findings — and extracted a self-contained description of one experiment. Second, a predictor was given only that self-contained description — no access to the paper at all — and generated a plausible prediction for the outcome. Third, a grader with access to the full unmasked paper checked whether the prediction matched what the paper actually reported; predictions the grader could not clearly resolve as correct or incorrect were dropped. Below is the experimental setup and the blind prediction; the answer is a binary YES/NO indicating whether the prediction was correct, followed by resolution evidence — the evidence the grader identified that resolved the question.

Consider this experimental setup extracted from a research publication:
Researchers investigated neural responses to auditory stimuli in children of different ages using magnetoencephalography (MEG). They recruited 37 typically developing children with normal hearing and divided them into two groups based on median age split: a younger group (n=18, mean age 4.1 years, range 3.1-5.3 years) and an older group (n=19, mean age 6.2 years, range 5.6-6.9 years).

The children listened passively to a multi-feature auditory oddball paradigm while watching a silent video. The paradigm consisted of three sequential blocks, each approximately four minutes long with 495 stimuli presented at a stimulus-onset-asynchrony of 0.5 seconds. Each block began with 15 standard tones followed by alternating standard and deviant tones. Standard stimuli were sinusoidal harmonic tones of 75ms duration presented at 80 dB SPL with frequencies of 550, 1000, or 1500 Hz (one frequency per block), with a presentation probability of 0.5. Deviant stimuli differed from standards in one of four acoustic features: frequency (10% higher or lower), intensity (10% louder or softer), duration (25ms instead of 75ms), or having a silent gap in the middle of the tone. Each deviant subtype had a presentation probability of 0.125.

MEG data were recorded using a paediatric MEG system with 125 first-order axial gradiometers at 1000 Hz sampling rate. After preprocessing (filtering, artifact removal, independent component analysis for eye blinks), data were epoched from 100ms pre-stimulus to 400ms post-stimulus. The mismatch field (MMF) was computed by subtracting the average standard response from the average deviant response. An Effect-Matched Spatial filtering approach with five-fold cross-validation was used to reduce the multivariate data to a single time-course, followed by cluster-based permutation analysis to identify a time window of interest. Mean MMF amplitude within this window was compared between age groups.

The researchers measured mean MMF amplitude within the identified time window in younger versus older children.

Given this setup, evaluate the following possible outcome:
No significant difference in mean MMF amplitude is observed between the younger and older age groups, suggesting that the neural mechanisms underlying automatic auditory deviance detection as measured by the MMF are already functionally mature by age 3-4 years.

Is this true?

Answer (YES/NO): NO